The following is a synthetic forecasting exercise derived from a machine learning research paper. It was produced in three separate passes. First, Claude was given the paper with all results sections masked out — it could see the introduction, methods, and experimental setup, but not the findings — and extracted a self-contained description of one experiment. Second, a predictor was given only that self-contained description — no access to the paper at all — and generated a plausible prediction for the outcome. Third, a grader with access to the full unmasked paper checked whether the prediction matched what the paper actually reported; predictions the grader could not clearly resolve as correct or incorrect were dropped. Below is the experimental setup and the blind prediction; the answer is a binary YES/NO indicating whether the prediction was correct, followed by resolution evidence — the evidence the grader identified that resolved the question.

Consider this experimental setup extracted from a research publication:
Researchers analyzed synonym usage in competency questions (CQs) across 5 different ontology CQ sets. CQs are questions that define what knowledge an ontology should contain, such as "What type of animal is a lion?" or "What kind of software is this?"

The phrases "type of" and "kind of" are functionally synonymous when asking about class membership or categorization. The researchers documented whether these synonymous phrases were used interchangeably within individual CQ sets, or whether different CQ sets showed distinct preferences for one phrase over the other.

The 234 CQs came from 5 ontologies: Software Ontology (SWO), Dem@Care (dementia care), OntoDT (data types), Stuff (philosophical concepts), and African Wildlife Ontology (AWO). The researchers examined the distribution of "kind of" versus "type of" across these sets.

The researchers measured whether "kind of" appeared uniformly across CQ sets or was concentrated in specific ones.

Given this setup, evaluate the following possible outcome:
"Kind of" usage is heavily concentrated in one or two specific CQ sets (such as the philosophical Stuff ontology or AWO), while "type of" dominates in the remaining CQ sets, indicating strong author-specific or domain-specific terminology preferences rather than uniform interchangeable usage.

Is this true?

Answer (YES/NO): YES